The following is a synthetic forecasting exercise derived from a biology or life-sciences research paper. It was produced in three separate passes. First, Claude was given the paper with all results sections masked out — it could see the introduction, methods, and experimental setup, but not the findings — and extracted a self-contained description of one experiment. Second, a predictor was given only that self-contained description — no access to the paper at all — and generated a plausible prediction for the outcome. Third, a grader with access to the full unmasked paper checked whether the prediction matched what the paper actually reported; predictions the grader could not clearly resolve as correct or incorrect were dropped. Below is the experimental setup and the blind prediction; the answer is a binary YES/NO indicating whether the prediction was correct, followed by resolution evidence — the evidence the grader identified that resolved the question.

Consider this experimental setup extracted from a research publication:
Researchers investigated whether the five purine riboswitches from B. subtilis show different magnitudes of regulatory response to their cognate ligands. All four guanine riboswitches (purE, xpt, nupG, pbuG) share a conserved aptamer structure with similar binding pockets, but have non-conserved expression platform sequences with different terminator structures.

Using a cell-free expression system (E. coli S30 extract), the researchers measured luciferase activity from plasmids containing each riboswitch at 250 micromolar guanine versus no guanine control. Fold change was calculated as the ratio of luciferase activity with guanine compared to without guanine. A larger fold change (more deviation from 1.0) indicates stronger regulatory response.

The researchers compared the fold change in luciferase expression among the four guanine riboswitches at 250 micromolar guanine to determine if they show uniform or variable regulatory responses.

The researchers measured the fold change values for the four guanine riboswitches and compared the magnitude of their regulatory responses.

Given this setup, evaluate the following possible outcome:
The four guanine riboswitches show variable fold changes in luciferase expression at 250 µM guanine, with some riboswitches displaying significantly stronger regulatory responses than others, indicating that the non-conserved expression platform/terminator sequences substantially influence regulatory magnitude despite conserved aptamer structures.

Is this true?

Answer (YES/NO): NO